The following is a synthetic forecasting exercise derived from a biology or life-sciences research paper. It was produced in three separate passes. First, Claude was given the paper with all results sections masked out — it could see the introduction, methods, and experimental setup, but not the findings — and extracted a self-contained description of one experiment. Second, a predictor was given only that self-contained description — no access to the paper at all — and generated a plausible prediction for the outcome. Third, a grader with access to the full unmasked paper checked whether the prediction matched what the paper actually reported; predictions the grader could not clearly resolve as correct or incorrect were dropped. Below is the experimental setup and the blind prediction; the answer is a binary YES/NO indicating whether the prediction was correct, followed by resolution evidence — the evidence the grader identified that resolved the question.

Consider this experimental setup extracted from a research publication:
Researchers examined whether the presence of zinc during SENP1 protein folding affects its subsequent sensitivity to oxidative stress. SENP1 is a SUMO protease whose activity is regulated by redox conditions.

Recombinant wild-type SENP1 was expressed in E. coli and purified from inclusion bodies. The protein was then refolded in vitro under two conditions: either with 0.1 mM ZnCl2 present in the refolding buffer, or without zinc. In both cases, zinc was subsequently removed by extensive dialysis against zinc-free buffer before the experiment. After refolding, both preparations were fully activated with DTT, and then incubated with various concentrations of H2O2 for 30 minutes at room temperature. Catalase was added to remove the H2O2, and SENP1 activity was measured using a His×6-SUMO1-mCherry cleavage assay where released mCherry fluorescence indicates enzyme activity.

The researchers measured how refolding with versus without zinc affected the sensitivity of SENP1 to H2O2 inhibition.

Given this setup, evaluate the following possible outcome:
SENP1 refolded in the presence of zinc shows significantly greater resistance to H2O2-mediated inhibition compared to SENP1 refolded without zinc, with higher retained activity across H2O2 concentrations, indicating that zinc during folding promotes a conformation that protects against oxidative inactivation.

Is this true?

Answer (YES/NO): NO